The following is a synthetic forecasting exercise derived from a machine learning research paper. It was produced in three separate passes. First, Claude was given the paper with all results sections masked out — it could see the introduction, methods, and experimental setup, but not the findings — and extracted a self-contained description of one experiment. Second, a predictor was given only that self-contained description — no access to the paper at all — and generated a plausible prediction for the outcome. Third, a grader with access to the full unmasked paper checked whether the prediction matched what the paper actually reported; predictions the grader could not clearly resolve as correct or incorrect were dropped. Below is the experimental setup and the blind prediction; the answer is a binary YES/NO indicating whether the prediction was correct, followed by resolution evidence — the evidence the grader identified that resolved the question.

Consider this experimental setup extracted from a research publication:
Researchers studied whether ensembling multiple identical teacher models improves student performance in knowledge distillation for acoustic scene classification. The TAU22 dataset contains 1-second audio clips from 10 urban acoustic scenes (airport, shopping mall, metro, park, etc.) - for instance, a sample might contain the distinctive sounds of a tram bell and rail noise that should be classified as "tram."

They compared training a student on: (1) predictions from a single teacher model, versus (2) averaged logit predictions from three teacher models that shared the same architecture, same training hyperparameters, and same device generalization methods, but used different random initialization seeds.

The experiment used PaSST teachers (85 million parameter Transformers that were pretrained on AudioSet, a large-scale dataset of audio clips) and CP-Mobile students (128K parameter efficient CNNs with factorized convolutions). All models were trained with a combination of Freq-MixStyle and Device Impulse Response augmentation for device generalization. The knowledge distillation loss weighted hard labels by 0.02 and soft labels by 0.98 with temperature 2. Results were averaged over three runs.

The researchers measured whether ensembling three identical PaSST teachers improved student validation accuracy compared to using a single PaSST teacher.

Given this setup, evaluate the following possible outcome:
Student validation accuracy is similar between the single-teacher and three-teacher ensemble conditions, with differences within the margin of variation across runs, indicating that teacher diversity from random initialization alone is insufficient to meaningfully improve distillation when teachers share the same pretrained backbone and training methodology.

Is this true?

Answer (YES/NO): NO